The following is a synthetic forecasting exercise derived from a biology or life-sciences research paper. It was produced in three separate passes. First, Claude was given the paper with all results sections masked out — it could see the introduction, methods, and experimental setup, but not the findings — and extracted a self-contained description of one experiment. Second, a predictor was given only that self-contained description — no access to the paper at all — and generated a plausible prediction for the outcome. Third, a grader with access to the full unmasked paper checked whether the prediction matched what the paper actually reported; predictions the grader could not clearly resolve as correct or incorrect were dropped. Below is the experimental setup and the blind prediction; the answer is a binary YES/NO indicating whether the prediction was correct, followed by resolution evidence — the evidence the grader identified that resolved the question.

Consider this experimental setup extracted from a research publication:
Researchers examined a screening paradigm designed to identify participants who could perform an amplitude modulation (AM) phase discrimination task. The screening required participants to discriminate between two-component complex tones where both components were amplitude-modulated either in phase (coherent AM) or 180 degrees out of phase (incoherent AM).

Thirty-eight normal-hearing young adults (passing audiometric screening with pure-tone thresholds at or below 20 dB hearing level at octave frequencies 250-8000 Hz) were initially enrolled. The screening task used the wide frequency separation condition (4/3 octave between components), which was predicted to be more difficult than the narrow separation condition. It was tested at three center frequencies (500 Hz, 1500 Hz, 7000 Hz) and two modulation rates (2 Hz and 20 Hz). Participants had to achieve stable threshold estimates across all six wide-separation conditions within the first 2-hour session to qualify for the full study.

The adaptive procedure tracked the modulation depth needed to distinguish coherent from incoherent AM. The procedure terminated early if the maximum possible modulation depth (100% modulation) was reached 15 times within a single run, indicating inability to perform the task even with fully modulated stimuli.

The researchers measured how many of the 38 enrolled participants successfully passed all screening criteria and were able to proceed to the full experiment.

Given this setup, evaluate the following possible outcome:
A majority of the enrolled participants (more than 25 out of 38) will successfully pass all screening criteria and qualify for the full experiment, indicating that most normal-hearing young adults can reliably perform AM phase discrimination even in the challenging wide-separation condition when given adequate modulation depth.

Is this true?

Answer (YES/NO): NO